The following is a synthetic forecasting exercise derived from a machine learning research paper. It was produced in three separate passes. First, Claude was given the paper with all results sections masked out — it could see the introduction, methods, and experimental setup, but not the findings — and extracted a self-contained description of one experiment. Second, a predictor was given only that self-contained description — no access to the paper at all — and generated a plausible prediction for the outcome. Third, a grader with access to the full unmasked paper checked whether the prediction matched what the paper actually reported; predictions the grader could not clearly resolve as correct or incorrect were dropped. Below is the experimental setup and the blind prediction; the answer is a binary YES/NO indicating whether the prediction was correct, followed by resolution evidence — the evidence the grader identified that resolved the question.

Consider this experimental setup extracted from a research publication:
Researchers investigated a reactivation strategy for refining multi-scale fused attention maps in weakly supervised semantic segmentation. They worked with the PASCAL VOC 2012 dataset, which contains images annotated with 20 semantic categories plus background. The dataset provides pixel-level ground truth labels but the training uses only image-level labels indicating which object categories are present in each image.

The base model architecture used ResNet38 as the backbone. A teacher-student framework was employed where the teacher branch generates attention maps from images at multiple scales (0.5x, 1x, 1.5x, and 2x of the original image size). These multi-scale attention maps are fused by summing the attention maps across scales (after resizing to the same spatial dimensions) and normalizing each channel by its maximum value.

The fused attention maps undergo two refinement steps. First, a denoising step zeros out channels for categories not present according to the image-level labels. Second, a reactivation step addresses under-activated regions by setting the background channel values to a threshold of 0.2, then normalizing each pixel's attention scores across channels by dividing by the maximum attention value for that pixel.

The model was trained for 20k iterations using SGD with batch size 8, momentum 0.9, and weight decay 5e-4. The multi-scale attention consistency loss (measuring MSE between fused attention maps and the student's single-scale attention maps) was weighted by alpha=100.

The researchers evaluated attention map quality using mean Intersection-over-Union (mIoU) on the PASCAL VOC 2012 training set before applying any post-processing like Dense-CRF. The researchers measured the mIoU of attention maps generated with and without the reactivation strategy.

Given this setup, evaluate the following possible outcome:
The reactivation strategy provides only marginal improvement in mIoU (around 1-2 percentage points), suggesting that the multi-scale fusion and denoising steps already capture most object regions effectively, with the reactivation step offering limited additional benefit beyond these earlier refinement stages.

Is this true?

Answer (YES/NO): YES